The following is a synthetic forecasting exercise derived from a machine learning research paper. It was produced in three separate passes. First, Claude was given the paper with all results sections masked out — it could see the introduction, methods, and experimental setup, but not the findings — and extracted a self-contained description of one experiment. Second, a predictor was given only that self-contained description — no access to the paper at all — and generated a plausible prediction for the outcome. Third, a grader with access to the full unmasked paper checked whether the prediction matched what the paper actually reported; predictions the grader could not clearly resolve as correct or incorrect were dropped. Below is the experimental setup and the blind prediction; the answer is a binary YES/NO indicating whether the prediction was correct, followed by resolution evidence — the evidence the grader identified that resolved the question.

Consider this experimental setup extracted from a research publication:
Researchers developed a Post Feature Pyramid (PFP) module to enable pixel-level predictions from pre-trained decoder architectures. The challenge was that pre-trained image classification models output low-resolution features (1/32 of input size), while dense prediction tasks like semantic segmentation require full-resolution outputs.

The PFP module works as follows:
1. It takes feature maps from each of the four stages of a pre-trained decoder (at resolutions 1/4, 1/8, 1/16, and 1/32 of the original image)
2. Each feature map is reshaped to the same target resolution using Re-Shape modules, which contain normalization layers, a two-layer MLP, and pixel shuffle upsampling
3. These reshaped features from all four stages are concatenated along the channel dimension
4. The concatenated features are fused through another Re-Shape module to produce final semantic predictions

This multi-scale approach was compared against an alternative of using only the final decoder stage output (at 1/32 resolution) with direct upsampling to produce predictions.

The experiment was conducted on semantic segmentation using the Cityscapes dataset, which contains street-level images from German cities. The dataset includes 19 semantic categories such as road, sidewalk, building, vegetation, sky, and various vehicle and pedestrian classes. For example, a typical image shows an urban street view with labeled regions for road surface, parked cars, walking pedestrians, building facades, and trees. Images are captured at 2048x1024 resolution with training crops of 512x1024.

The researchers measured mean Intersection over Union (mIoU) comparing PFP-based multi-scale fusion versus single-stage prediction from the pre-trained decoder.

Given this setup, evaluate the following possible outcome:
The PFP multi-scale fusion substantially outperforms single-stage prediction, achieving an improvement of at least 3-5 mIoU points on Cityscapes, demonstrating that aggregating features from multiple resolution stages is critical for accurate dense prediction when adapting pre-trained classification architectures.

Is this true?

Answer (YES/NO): NO